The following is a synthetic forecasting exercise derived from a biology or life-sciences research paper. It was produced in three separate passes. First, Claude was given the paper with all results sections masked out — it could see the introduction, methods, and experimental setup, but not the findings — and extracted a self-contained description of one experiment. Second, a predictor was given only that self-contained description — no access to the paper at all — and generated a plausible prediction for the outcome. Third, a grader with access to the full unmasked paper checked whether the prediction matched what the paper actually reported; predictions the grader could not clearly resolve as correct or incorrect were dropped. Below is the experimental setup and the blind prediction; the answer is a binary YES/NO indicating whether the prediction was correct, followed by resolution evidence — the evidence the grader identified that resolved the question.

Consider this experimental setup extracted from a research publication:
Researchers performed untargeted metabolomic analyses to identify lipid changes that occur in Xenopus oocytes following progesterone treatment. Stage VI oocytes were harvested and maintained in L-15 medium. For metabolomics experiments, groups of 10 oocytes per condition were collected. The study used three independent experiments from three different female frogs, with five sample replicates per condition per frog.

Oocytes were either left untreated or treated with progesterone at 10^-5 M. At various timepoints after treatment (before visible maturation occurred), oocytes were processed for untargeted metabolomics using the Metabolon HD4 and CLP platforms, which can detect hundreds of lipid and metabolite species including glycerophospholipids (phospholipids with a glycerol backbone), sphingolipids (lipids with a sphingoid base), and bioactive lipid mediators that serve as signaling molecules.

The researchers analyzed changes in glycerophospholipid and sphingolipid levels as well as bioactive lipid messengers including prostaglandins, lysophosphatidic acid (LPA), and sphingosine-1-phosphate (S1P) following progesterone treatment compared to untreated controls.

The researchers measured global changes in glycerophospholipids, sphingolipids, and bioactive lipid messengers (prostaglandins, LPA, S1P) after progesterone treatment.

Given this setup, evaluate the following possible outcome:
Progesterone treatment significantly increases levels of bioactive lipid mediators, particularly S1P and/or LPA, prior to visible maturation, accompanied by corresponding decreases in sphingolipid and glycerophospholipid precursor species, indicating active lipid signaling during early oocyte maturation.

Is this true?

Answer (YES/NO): NO